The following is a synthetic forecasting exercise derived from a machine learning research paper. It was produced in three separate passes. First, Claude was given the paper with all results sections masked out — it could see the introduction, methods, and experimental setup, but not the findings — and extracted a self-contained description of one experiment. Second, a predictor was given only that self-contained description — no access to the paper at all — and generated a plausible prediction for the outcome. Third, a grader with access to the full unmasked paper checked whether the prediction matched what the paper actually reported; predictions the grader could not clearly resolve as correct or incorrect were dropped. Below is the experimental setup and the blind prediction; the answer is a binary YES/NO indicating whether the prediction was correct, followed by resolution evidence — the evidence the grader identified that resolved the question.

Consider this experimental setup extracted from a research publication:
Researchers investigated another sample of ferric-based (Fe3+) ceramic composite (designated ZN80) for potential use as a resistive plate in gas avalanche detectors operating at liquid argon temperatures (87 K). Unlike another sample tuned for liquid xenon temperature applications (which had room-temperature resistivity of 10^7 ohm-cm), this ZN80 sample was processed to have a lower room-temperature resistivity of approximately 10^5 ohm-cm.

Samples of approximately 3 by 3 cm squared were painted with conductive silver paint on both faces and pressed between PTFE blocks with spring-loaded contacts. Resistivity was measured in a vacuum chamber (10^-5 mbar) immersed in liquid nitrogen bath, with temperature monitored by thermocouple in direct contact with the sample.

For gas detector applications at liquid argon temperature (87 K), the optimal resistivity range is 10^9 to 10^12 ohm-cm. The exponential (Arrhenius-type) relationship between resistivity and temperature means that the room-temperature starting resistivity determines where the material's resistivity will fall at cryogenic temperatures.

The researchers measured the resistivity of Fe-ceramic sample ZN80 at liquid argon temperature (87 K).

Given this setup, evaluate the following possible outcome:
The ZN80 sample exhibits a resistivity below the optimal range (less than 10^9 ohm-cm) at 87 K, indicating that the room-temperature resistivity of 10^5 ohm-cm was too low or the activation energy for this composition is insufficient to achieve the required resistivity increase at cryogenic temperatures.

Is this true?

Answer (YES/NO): NO